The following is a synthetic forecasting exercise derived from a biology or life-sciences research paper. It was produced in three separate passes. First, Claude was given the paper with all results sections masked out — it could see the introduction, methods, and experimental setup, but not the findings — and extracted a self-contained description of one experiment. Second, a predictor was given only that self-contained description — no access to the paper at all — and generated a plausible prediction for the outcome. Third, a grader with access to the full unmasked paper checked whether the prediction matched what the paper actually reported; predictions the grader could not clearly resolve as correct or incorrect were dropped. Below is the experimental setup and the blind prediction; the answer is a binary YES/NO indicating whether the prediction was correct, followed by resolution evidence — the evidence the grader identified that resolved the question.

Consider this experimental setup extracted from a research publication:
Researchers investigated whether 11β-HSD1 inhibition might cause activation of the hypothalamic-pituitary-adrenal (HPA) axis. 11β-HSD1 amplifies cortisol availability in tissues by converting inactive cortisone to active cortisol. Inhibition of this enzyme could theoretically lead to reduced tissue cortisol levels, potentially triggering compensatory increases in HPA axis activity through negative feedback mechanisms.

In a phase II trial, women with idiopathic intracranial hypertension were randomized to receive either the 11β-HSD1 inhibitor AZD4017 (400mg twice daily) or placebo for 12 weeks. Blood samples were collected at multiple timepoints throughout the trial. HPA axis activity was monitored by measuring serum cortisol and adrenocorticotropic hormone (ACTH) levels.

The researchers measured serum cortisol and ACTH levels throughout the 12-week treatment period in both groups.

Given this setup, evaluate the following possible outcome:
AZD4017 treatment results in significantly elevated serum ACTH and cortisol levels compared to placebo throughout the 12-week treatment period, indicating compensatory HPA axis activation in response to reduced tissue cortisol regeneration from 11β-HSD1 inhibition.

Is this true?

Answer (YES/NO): NO